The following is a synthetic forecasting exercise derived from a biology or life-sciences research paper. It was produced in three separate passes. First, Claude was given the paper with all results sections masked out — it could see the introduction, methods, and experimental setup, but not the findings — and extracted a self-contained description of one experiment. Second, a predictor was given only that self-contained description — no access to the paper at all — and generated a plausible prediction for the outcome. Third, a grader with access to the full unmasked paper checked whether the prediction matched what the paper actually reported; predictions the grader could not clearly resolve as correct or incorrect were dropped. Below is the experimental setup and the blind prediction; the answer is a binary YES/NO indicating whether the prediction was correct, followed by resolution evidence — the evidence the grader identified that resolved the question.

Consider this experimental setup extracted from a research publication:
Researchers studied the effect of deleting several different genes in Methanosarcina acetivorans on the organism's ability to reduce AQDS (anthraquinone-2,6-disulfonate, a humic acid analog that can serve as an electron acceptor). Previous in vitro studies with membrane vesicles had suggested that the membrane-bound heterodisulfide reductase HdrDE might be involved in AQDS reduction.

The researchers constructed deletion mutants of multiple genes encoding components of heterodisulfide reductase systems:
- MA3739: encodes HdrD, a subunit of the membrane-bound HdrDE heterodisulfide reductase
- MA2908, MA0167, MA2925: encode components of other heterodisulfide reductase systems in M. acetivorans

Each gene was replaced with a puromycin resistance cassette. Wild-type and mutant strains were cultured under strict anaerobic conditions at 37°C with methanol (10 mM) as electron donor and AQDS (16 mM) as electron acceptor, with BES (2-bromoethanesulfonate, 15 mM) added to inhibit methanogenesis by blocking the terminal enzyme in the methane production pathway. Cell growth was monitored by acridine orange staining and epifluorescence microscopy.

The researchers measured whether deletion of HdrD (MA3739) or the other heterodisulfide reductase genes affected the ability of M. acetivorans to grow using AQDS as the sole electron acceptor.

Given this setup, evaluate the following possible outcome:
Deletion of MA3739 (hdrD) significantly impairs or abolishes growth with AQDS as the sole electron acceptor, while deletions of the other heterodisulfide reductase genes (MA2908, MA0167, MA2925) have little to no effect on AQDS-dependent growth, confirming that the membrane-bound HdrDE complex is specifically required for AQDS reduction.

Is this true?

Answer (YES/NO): NO